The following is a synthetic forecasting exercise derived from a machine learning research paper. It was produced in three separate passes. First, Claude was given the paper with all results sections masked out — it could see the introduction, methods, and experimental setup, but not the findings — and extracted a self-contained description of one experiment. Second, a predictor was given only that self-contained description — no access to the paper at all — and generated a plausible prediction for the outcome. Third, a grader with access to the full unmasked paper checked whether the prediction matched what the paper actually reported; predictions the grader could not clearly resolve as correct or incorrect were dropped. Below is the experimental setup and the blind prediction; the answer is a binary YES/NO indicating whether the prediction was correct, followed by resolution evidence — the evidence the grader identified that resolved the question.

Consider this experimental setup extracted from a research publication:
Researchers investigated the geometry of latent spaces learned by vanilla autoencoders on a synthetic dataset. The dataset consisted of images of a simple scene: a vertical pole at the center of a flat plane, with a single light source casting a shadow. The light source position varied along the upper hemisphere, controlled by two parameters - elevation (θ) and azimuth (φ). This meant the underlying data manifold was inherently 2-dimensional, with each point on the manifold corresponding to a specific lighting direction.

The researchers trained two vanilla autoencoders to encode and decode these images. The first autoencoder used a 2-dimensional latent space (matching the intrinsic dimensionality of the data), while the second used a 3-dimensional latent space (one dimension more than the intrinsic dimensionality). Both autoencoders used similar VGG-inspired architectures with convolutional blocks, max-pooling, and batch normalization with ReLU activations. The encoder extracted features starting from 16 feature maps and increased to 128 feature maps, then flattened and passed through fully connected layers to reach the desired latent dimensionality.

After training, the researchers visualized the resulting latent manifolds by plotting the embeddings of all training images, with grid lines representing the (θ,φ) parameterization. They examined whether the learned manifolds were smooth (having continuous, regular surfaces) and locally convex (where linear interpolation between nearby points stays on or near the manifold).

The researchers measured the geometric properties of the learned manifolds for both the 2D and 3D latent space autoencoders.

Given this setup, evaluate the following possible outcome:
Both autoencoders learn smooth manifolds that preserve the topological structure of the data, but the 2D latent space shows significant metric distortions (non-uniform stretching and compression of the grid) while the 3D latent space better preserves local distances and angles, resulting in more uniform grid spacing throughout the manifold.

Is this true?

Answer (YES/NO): NO